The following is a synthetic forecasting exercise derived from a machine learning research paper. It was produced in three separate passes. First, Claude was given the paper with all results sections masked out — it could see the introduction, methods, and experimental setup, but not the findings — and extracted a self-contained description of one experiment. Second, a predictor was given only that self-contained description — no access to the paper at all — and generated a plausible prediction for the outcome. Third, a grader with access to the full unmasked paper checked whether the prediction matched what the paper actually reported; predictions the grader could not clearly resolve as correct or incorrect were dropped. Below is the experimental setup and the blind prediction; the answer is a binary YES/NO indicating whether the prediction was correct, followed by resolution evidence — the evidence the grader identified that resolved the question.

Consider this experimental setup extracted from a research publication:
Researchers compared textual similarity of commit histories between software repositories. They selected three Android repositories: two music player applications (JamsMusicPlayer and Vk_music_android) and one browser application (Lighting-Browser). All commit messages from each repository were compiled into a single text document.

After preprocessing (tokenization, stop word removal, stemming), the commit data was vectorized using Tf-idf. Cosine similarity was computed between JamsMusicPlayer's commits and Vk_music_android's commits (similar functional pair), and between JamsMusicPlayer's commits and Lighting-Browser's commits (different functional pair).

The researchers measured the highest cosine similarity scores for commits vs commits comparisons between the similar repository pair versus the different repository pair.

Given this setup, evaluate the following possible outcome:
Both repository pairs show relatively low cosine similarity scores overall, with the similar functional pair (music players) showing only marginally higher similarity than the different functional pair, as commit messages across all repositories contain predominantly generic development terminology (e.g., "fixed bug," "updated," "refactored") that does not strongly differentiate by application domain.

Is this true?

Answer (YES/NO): NO